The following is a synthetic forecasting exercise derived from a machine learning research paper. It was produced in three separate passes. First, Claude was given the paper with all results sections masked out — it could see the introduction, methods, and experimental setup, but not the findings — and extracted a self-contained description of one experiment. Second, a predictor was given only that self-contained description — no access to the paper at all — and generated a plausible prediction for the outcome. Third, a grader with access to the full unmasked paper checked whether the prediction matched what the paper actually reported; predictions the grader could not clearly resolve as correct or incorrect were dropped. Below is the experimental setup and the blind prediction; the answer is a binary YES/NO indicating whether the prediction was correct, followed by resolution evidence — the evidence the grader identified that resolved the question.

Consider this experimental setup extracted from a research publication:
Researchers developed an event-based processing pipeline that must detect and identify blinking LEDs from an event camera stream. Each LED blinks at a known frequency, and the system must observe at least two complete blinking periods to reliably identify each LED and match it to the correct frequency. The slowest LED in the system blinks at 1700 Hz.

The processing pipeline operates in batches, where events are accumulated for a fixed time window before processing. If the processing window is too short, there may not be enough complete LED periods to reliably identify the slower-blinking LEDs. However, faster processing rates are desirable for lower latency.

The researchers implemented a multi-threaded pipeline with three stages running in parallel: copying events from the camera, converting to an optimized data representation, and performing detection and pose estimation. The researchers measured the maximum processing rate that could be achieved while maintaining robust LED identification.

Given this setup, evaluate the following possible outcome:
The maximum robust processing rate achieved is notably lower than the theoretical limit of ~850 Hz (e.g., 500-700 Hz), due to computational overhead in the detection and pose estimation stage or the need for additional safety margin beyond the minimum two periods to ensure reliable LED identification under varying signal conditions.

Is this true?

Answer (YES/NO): NO